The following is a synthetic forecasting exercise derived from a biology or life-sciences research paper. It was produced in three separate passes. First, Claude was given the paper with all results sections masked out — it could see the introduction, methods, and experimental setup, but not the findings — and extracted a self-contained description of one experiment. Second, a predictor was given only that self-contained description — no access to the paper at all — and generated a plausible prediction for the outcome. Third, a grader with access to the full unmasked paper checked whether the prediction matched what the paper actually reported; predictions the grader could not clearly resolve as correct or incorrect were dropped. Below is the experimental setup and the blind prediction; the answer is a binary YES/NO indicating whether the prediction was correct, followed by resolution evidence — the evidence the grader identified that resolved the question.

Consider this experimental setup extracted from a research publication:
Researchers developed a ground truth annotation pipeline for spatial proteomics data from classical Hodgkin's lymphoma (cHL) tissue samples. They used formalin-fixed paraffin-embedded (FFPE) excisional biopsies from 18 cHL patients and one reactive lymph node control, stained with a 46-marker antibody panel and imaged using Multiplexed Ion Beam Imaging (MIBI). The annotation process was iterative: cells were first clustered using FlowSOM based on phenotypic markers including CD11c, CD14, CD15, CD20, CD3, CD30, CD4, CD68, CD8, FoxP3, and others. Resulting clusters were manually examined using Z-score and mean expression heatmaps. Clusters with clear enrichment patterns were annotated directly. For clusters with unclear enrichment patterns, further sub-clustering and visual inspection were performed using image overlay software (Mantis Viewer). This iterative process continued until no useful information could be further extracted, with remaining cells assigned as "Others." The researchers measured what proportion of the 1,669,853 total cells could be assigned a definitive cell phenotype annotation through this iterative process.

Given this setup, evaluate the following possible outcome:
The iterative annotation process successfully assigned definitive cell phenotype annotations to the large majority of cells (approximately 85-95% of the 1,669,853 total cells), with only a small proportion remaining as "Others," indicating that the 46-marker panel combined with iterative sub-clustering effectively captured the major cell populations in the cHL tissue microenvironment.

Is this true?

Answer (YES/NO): YES